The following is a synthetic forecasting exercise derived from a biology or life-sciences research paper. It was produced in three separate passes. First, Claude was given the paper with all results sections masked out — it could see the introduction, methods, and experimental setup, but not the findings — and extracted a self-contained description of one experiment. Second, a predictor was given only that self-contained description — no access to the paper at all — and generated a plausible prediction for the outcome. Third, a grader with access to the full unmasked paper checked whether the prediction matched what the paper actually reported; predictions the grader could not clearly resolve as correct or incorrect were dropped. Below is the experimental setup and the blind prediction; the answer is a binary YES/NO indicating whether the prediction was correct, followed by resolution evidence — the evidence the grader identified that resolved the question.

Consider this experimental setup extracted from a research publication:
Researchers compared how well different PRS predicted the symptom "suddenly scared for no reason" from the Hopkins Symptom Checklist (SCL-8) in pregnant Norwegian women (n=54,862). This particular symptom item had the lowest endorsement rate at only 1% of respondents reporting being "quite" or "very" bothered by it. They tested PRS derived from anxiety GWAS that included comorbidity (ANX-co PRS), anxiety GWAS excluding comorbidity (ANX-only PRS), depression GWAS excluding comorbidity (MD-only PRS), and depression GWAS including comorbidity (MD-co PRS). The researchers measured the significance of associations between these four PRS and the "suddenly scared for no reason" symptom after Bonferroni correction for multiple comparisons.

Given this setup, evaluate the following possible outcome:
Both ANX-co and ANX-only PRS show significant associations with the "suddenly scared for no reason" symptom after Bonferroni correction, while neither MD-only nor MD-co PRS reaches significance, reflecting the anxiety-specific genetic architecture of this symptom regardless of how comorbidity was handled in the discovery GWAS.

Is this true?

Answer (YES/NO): NO